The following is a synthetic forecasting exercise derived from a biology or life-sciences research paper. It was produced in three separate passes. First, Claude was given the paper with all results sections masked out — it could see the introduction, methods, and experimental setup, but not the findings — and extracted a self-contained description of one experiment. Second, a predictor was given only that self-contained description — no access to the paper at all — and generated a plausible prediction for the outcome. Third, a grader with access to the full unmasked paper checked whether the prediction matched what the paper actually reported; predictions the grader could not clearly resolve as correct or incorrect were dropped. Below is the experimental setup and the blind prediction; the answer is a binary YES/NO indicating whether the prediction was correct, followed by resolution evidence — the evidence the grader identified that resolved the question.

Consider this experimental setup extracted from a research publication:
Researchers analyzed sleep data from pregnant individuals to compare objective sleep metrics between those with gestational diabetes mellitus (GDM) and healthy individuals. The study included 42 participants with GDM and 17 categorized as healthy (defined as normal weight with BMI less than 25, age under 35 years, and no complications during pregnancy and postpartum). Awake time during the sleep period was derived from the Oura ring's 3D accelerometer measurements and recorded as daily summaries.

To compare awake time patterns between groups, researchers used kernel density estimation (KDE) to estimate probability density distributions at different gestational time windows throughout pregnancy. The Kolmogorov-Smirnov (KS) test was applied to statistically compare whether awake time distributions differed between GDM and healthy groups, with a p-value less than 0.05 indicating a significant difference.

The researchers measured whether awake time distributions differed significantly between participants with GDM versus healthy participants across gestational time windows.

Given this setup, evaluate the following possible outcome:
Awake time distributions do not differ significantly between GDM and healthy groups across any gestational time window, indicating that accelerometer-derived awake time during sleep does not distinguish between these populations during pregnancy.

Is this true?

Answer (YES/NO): YES